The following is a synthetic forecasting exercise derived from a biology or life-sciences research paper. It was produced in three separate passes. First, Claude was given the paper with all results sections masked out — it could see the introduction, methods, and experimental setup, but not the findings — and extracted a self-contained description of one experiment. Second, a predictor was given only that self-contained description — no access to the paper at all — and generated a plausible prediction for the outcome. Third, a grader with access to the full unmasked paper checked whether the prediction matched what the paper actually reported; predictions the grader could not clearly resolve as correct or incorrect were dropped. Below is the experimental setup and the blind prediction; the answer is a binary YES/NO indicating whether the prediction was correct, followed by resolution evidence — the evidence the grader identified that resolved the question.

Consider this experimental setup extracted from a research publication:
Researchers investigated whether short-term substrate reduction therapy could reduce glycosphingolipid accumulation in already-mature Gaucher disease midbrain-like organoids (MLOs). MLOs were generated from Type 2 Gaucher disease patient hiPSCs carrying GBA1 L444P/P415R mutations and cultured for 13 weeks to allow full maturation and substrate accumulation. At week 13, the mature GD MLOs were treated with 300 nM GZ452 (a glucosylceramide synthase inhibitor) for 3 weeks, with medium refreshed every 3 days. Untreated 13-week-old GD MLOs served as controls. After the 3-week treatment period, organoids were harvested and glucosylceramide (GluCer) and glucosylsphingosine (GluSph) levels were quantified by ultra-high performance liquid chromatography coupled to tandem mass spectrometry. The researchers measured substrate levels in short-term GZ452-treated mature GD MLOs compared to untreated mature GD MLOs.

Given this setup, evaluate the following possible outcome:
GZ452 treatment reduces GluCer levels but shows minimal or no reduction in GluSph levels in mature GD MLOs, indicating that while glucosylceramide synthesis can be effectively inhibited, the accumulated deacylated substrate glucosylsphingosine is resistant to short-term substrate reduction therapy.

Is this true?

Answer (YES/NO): NO